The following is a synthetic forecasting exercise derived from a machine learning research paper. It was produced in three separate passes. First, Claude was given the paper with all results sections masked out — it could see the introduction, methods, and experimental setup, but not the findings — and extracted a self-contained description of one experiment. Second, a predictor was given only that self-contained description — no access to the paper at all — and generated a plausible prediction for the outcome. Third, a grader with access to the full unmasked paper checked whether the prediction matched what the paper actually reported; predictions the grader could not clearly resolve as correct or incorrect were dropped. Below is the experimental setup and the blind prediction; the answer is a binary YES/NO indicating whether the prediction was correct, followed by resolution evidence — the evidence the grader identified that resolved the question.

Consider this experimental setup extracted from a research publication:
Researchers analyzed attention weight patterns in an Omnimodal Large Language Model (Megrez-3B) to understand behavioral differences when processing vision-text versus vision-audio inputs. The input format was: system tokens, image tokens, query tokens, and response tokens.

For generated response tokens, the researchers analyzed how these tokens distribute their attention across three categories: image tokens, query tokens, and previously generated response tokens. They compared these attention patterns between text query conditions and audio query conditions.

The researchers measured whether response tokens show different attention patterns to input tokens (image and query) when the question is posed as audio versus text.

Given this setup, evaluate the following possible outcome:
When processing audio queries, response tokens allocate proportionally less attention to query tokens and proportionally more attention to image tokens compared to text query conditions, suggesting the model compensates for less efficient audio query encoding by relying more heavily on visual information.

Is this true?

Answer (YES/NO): NO